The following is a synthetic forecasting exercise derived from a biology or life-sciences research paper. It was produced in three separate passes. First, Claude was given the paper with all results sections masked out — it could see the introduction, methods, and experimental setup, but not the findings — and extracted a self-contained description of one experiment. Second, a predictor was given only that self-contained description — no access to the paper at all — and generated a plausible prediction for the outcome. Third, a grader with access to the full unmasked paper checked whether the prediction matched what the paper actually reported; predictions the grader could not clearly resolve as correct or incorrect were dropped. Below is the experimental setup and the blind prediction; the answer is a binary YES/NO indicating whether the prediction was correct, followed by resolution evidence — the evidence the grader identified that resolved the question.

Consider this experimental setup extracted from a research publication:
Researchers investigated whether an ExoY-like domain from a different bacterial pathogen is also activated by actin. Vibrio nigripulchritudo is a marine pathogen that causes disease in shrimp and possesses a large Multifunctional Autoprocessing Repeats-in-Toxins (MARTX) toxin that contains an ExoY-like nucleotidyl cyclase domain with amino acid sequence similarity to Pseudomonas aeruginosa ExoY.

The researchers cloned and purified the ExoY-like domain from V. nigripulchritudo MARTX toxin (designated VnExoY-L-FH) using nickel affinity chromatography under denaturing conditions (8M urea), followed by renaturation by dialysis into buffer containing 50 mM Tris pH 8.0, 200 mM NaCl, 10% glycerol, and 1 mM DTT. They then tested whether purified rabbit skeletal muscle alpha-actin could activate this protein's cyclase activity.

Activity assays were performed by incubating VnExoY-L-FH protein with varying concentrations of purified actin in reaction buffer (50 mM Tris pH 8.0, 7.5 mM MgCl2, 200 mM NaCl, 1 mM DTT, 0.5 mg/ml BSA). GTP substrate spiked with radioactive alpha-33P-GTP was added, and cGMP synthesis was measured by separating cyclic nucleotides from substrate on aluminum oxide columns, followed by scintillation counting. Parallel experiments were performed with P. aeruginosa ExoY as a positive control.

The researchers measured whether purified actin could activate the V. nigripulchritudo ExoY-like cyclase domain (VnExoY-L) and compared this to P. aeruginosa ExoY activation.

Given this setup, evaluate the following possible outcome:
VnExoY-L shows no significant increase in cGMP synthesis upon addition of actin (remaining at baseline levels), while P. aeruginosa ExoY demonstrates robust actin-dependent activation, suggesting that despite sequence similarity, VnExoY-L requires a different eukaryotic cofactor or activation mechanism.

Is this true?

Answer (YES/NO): NO